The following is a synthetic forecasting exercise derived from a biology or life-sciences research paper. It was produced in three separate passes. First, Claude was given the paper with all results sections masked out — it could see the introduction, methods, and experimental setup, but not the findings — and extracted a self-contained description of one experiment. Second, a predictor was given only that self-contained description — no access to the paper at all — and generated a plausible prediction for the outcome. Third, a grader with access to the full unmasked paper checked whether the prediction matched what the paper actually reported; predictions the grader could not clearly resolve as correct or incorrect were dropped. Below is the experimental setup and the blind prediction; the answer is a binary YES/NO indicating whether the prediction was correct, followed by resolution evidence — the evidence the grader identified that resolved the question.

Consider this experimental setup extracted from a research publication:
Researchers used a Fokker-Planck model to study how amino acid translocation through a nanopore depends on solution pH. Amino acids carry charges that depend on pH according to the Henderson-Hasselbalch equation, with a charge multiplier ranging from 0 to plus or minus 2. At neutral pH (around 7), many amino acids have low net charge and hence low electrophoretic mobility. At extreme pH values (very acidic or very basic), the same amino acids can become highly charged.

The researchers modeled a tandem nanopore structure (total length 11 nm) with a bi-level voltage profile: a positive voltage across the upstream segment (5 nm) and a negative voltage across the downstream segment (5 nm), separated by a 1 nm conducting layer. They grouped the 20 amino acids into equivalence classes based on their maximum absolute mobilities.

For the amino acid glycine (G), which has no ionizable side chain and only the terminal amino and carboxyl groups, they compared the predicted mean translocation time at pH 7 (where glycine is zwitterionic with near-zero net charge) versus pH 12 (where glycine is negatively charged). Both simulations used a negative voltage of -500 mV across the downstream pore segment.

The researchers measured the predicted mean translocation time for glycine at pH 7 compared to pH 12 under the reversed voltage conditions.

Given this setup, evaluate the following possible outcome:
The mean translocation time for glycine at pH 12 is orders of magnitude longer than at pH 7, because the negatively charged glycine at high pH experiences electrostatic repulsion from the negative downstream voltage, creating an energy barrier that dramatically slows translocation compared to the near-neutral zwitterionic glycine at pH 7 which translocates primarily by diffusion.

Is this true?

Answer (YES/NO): YES